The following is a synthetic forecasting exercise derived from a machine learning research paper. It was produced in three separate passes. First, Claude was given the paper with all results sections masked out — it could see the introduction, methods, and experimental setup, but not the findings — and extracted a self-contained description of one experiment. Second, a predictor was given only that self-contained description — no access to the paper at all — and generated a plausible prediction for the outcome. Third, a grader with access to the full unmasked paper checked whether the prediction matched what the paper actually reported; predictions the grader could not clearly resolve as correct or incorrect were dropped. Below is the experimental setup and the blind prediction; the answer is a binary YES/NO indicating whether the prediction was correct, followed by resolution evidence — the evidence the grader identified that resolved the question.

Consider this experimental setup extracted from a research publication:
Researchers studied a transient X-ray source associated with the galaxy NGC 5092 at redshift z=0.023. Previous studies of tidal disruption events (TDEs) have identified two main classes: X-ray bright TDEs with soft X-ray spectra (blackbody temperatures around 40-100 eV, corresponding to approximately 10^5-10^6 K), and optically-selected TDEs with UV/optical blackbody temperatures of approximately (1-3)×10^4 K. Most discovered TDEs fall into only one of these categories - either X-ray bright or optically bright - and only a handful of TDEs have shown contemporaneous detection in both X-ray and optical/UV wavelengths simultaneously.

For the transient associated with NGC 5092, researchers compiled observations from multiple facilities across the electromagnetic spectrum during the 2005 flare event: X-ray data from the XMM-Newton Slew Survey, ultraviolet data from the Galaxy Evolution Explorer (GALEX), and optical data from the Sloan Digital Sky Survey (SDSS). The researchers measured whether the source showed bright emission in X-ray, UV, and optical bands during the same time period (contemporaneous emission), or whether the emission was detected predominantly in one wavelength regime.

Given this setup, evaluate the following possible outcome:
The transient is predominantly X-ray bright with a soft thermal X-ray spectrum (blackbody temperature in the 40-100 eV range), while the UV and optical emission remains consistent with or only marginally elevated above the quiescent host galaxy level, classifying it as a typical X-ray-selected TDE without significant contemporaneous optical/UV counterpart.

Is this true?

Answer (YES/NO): NO